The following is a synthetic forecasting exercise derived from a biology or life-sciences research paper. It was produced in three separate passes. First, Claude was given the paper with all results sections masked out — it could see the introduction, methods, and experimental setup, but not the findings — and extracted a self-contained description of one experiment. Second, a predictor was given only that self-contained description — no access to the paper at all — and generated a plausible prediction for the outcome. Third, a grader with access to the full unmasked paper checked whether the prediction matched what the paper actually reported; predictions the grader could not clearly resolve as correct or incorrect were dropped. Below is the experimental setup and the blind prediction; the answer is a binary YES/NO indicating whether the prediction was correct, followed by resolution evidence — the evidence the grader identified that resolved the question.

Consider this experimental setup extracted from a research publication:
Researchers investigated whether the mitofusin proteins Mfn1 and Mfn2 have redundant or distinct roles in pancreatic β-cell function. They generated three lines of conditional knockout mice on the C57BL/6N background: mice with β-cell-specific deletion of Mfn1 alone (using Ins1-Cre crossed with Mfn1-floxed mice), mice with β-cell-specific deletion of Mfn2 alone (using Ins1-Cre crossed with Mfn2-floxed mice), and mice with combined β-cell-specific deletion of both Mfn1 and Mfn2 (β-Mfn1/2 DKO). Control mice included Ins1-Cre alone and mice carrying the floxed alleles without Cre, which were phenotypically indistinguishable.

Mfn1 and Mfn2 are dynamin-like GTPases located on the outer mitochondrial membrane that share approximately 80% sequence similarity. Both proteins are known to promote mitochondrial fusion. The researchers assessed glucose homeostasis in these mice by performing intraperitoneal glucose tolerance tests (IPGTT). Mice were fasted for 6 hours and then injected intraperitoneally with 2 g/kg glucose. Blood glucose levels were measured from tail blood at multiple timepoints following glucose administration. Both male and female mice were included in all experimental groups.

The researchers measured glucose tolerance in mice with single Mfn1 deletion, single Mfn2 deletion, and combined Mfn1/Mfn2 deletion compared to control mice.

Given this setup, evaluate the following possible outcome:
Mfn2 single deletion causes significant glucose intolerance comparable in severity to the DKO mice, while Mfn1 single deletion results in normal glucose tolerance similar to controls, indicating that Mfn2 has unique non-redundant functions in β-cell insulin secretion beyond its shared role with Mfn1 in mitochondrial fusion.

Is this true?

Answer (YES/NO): NO